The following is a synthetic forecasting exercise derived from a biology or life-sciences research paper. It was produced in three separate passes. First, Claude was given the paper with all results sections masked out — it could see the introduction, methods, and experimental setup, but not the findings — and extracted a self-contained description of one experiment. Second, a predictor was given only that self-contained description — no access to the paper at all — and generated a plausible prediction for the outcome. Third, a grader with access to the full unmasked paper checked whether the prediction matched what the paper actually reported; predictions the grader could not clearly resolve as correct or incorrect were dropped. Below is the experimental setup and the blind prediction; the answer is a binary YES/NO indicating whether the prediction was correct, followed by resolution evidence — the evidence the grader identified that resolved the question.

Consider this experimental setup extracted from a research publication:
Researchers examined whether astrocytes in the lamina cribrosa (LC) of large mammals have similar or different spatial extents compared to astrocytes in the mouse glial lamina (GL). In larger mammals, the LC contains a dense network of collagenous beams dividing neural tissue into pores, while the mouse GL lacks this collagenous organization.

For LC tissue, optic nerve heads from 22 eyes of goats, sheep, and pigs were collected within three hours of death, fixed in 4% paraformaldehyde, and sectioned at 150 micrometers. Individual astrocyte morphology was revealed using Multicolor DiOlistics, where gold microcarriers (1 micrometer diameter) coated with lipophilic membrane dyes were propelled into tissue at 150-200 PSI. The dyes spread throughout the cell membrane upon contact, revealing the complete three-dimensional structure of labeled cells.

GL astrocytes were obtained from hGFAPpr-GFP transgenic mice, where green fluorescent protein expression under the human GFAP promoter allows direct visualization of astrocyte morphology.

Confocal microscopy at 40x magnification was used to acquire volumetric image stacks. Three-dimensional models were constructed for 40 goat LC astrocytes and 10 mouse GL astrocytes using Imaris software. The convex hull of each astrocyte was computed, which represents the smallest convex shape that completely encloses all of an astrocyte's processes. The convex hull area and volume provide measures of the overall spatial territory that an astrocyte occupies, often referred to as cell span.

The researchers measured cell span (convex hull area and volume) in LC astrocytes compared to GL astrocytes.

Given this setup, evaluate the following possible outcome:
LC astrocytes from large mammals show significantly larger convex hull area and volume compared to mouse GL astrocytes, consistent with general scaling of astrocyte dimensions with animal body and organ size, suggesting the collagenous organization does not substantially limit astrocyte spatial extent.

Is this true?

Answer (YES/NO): NO